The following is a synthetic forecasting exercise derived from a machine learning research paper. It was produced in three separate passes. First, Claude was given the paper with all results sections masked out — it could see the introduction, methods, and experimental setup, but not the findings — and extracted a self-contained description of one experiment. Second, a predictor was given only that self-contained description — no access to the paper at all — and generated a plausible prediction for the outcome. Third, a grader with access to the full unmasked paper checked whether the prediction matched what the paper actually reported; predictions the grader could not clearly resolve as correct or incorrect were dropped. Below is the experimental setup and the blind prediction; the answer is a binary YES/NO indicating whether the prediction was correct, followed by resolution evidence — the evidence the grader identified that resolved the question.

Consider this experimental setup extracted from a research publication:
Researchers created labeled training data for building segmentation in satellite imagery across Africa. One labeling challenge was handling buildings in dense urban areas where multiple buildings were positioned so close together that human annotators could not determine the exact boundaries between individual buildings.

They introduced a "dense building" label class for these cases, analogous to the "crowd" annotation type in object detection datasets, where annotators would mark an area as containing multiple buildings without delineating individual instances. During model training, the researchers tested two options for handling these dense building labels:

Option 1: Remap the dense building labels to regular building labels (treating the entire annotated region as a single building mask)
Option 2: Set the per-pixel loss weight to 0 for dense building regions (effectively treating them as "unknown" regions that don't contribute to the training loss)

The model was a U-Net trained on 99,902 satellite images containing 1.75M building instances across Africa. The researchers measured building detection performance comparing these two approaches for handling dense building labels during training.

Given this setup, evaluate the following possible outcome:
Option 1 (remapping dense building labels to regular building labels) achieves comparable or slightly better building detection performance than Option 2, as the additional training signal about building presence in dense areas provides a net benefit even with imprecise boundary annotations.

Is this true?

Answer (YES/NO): YES